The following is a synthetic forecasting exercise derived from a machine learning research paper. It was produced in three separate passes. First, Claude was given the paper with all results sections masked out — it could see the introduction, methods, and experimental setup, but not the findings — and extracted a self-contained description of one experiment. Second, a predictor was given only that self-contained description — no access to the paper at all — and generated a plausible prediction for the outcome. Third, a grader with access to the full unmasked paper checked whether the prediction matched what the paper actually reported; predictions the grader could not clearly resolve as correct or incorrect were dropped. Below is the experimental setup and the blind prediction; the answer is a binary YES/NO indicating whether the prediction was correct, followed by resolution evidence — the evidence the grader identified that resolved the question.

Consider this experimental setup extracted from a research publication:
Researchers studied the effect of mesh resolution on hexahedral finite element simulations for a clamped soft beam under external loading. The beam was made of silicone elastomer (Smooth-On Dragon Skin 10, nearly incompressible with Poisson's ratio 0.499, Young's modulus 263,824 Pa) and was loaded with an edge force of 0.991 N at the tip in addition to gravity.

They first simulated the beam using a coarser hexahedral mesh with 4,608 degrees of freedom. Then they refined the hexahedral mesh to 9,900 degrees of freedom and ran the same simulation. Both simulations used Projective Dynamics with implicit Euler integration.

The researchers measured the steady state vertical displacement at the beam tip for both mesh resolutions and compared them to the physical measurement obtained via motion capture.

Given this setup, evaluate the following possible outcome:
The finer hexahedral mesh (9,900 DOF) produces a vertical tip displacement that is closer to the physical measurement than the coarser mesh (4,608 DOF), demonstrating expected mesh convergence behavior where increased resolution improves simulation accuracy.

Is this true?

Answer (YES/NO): YES